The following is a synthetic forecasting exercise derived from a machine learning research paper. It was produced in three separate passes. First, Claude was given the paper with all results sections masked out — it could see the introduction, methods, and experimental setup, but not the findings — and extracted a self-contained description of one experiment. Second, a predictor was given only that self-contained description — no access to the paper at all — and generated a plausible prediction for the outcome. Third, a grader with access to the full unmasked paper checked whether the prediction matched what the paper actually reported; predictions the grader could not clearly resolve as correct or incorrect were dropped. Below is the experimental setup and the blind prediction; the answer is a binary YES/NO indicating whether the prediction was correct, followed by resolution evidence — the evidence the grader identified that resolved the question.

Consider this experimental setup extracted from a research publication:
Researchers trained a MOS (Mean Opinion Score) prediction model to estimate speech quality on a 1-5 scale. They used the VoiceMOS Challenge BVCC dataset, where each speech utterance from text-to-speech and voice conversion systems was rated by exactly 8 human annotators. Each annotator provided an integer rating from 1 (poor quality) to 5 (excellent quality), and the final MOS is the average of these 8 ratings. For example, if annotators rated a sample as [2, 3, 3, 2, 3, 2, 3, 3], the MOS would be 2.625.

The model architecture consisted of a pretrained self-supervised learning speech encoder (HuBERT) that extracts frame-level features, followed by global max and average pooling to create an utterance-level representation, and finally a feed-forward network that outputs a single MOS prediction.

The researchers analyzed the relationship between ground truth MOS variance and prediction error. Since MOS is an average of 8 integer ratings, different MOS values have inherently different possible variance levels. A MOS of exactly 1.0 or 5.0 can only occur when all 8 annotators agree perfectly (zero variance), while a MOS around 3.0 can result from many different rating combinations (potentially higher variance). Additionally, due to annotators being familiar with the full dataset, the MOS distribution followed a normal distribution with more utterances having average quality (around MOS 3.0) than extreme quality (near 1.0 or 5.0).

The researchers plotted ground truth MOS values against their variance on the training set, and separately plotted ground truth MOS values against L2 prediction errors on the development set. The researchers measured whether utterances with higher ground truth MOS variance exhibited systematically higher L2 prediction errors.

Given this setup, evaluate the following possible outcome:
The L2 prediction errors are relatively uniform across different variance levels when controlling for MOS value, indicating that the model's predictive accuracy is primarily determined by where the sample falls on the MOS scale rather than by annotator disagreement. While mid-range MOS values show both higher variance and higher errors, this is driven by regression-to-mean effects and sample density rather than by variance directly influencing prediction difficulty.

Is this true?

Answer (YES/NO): NO